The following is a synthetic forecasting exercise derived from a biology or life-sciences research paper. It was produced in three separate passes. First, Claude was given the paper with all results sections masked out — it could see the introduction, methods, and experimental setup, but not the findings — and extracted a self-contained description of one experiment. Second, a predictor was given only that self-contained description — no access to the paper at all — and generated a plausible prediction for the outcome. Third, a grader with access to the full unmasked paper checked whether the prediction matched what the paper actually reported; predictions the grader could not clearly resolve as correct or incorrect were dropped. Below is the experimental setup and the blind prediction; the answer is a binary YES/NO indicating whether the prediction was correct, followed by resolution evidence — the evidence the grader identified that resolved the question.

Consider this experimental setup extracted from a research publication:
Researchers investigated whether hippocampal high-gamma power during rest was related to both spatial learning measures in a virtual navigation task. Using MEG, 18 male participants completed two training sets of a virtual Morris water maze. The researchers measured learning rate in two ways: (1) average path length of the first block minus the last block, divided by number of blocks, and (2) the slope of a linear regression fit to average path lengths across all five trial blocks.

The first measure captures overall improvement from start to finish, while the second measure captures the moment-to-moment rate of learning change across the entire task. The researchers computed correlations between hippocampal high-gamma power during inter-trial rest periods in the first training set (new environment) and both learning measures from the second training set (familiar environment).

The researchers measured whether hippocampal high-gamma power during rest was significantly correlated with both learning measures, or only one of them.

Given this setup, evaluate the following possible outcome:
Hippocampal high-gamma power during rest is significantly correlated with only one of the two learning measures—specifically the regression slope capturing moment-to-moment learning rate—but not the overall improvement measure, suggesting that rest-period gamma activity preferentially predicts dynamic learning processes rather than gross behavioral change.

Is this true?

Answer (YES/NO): NO